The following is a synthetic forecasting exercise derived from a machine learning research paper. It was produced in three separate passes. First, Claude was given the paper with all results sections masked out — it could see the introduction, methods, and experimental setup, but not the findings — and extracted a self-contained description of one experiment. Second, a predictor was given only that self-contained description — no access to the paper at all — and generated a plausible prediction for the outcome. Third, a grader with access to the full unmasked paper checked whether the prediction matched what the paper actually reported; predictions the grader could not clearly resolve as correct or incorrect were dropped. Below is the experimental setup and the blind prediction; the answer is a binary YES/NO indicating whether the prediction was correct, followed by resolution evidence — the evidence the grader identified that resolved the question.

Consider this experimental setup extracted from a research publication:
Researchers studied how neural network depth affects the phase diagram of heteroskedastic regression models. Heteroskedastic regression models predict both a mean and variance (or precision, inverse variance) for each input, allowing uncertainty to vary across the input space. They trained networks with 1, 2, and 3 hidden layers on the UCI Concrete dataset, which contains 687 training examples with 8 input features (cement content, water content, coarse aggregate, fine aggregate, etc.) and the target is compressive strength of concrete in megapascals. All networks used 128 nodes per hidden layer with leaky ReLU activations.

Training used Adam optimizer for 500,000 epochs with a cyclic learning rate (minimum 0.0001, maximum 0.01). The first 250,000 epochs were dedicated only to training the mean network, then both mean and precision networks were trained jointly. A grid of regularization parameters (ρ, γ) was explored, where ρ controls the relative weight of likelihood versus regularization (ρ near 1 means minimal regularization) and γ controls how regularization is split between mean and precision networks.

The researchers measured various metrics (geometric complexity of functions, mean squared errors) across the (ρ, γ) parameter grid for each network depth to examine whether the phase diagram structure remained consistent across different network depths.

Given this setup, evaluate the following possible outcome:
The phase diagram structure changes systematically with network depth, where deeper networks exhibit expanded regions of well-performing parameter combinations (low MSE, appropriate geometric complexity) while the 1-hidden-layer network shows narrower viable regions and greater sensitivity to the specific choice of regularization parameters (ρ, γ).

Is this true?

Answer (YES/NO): NO